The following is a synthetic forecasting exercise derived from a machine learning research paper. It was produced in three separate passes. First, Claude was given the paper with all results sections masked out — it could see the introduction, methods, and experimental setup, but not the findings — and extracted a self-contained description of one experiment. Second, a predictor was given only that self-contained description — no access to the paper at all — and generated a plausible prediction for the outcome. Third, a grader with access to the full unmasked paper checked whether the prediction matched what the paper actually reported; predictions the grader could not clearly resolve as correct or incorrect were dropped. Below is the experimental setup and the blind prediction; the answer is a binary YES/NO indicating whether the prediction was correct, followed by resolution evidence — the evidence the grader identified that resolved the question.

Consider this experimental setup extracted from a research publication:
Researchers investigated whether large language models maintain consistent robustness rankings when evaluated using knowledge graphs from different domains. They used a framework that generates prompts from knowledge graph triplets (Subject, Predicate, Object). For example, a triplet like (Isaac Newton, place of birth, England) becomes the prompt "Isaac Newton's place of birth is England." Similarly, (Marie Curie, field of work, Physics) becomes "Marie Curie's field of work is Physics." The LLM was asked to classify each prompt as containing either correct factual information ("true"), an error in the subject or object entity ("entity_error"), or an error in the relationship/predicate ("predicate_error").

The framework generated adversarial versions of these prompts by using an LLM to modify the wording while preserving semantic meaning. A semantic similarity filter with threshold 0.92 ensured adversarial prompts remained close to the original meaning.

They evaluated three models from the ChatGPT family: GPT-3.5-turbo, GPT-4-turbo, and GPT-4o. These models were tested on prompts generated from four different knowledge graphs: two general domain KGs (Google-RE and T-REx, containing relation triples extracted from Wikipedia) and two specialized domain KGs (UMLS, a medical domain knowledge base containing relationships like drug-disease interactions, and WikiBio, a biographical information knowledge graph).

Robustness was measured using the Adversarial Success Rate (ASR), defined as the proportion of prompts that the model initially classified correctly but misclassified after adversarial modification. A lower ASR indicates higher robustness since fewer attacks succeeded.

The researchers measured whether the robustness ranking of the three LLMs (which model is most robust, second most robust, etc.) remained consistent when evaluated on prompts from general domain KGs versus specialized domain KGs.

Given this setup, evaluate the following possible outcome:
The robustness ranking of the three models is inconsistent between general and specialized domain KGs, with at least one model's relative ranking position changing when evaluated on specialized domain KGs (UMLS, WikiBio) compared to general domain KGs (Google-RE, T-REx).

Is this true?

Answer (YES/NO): YES